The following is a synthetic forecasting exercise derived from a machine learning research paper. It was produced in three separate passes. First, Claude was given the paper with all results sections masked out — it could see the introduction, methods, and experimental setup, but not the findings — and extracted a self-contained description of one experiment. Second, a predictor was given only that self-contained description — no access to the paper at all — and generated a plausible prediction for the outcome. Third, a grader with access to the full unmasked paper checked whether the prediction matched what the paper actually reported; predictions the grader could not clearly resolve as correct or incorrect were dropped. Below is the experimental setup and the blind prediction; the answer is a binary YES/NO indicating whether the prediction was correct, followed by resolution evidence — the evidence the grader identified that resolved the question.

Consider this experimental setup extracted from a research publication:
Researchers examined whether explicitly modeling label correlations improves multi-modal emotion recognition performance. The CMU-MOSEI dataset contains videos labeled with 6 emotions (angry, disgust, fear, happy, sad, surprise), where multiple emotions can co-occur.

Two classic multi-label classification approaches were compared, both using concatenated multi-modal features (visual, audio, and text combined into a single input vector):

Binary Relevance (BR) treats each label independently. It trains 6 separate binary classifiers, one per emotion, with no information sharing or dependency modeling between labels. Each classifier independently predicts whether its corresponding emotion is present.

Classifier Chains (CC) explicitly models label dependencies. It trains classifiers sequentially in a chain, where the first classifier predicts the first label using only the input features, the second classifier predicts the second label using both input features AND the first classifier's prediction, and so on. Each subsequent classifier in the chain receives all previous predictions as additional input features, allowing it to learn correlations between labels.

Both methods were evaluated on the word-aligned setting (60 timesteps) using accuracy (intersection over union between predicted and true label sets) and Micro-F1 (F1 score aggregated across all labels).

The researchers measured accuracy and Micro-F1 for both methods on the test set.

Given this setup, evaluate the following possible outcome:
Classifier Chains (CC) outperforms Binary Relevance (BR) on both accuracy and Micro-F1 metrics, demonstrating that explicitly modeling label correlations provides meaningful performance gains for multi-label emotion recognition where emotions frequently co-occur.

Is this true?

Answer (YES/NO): NO